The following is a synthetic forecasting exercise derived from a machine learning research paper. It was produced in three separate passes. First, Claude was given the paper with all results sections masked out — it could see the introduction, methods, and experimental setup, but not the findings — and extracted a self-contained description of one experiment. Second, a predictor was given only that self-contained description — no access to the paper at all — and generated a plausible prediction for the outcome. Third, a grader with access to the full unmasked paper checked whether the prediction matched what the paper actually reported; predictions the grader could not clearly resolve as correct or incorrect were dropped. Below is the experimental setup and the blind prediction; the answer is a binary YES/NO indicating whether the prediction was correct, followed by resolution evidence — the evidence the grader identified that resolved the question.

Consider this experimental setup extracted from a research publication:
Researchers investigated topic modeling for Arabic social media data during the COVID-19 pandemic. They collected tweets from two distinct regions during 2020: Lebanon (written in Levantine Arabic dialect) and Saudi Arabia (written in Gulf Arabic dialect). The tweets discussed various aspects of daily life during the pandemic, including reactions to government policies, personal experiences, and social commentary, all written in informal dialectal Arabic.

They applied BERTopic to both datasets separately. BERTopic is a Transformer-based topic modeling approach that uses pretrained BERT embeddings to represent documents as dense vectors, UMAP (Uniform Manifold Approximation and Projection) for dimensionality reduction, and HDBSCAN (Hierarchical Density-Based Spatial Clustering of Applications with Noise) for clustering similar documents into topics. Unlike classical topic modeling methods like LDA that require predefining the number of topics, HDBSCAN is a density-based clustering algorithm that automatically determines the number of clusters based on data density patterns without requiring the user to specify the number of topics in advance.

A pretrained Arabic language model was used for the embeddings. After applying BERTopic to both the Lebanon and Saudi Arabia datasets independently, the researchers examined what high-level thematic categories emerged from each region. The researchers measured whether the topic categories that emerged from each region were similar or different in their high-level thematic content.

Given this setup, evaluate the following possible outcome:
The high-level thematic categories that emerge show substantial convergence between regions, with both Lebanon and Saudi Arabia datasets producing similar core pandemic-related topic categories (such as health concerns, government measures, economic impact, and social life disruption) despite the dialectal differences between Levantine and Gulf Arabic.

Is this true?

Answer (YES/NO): YES